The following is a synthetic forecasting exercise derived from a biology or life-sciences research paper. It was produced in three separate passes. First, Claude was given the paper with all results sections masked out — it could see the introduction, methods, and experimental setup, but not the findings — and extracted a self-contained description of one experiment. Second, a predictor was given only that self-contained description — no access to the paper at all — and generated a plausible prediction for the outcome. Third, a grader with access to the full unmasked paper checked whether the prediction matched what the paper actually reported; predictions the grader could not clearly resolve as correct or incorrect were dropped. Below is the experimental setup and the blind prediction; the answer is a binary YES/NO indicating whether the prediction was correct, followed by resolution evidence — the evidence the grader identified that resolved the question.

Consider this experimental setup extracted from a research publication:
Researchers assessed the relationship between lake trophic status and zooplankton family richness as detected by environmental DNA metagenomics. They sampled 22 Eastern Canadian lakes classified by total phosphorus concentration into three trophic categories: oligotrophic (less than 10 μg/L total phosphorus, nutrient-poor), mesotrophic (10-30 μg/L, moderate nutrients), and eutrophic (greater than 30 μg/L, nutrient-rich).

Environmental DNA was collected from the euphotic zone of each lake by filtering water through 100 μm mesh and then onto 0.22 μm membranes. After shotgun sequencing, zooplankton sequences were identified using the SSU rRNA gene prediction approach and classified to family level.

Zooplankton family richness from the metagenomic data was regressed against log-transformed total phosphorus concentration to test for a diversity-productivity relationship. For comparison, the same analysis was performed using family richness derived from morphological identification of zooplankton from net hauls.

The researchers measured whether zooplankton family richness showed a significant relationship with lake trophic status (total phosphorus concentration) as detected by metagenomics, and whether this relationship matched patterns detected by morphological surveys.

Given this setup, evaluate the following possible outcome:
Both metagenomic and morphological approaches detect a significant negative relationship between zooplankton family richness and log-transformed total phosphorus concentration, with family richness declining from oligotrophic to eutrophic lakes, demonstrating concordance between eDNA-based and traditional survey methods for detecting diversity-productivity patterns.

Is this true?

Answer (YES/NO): NO